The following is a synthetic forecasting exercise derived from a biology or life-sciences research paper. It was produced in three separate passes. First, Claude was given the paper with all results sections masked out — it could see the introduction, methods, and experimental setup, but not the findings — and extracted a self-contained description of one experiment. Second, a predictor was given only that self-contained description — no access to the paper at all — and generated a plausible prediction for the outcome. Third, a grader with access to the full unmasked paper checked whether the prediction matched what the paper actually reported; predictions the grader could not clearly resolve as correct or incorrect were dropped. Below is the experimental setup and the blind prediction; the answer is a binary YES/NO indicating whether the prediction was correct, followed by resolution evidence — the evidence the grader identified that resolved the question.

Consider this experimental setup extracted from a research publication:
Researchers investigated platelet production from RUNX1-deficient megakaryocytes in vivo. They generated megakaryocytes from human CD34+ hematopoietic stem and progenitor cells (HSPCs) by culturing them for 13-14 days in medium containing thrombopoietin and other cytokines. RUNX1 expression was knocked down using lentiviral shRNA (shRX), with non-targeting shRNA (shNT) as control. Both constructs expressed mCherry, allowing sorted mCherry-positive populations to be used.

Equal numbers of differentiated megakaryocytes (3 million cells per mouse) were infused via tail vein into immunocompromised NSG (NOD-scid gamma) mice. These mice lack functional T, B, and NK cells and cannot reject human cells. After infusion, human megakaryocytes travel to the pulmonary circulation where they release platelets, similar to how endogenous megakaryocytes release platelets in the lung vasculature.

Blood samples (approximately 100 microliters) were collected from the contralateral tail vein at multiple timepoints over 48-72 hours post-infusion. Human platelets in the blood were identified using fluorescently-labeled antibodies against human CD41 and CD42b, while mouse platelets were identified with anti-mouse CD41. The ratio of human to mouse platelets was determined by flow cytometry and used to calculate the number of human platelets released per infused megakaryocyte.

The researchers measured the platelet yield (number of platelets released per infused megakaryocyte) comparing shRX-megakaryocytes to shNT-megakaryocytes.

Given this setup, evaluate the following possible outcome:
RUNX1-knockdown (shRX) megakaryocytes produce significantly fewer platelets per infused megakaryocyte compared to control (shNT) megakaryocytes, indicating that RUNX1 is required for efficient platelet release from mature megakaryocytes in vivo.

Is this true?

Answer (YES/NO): YES